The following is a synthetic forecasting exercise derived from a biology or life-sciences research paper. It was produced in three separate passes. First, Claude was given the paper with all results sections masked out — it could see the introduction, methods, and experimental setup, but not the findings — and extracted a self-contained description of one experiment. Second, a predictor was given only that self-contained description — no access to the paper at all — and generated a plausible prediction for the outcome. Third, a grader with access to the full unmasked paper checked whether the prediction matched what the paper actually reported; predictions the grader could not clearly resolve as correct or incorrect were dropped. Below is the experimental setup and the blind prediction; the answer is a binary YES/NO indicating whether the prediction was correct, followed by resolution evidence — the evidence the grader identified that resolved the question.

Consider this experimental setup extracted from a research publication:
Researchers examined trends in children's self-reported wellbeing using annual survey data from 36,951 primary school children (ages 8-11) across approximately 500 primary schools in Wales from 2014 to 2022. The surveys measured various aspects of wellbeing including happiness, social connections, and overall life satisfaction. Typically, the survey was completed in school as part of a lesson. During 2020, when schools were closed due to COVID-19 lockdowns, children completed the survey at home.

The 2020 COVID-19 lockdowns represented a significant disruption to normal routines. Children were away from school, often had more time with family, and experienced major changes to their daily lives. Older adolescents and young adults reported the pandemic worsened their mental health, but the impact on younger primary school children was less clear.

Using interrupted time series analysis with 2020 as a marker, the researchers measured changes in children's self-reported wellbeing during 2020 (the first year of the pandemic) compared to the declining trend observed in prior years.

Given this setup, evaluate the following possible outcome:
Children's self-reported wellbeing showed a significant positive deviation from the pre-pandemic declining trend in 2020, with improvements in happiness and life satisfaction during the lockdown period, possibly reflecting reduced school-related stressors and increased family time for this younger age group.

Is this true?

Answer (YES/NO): YES